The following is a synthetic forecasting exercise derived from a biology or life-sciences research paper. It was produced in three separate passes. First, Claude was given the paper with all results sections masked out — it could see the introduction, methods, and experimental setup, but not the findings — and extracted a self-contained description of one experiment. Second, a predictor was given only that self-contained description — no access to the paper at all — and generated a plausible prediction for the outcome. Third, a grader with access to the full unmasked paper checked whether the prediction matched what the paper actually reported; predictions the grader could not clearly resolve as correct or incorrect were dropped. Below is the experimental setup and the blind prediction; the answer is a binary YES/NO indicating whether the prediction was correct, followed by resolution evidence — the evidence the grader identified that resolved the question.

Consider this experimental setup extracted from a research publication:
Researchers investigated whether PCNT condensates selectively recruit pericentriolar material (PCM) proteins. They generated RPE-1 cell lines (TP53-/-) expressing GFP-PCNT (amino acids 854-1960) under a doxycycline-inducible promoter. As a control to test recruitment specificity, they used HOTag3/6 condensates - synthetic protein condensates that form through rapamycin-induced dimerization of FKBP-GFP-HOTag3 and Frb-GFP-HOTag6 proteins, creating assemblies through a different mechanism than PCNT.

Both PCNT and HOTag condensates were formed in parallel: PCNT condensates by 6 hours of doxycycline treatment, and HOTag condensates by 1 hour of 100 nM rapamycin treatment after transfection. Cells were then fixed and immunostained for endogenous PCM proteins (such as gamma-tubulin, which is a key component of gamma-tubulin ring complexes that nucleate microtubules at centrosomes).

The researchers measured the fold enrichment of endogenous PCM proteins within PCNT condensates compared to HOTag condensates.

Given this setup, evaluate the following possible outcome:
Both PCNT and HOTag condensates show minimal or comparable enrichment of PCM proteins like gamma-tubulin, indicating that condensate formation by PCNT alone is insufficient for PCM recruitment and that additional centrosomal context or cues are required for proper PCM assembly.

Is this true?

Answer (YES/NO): NO